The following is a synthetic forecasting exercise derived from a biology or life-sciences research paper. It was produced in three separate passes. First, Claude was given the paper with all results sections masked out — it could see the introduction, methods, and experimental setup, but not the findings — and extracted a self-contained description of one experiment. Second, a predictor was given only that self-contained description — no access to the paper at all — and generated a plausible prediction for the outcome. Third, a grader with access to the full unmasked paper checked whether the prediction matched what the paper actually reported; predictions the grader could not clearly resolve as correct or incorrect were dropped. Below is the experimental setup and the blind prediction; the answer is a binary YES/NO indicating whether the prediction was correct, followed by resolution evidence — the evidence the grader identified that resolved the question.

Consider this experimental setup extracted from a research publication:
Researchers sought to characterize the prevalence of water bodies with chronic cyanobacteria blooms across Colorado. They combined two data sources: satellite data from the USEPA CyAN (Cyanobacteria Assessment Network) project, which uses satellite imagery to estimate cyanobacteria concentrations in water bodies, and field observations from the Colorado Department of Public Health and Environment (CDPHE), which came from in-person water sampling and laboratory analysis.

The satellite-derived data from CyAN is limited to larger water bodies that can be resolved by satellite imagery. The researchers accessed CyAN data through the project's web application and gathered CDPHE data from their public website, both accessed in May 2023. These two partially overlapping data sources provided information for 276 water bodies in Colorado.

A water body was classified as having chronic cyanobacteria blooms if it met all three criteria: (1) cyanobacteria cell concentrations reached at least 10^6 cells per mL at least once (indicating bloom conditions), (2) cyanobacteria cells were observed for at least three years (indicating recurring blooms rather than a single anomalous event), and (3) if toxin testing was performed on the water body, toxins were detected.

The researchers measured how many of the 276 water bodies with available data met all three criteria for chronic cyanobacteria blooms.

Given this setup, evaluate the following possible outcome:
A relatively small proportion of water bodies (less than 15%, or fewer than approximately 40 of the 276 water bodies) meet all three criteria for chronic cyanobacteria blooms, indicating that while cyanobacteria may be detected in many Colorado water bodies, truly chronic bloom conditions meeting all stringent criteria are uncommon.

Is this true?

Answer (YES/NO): NO